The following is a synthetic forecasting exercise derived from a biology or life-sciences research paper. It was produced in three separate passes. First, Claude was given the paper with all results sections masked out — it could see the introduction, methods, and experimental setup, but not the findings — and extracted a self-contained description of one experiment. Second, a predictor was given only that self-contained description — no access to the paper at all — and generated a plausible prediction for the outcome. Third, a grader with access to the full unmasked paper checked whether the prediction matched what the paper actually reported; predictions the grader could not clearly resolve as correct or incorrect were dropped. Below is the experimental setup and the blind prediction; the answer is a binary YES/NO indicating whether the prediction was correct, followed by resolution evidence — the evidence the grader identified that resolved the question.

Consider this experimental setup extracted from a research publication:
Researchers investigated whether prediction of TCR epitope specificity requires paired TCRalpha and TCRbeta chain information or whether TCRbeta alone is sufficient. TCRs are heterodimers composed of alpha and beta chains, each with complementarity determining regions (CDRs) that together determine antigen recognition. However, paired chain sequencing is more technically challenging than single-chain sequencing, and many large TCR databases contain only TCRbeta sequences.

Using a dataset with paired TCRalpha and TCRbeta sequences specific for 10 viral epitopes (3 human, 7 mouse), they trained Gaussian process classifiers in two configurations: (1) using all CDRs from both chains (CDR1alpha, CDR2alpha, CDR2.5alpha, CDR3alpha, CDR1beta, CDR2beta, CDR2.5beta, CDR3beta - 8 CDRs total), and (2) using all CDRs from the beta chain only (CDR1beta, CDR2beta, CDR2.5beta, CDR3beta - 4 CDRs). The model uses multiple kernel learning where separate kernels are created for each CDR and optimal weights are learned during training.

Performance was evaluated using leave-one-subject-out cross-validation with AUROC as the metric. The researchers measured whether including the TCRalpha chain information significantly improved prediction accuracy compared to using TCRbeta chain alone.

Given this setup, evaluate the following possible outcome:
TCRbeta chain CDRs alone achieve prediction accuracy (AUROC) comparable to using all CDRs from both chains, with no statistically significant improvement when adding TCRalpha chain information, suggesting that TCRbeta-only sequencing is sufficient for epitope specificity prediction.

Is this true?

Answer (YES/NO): NO